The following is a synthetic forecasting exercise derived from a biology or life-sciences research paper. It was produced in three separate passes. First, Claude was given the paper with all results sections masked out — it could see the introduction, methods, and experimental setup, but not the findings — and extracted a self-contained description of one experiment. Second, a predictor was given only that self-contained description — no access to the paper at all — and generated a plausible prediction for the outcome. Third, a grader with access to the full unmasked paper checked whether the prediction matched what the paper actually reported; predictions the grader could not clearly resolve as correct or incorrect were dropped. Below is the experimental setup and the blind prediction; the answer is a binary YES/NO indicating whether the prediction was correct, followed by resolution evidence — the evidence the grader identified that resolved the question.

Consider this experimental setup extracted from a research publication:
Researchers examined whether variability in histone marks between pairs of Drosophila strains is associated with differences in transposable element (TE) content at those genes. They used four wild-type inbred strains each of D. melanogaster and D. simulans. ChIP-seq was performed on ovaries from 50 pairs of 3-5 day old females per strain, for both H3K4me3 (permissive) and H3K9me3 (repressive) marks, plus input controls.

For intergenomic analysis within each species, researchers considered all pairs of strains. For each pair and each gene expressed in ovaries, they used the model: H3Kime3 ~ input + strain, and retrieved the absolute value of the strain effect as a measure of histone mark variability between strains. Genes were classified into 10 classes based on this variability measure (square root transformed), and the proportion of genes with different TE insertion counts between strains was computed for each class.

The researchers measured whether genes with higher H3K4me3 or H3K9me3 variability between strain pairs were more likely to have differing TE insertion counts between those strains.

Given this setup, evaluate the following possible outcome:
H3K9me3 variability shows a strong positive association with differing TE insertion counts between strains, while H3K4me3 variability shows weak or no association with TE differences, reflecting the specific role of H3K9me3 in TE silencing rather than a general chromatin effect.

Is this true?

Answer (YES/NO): NO